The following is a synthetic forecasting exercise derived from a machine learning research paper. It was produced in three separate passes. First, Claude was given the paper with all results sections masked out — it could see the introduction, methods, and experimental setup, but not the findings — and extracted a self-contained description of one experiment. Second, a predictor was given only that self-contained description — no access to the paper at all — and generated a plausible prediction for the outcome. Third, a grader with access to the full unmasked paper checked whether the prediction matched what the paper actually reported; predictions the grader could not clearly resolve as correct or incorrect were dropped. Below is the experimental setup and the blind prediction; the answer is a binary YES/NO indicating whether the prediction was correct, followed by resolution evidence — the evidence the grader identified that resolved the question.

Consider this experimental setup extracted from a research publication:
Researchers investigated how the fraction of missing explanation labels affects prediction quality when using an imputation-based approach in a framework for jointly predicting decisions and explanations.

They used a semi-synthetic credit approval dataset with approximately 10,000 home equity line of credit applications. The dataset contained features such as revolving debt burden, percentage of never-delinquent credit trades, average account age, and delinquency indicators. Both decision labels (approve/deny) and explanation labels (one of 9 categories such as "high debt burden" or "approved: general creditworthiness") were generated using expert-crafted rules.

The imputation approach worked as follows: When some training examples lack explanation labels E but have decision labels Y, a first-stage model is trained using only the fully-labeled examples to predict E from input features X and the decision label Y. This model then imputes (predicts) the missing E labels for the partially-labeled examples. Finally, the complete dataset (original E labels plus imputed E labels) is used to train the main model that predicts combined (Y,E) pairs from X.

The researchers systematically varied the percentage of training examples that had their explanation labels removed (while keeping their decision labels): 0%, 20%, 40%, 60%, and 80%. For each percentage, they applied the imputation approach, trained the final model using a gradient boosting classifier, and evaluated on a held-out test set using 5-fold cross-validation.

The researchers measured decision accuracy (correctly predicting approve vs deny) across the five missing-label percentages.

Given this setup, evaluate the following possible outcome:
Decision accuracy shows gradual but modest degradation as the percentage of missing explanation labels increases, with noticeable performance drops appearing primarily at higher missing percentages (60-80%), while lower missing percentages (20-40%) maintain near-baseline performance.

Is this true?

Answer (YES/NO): NO